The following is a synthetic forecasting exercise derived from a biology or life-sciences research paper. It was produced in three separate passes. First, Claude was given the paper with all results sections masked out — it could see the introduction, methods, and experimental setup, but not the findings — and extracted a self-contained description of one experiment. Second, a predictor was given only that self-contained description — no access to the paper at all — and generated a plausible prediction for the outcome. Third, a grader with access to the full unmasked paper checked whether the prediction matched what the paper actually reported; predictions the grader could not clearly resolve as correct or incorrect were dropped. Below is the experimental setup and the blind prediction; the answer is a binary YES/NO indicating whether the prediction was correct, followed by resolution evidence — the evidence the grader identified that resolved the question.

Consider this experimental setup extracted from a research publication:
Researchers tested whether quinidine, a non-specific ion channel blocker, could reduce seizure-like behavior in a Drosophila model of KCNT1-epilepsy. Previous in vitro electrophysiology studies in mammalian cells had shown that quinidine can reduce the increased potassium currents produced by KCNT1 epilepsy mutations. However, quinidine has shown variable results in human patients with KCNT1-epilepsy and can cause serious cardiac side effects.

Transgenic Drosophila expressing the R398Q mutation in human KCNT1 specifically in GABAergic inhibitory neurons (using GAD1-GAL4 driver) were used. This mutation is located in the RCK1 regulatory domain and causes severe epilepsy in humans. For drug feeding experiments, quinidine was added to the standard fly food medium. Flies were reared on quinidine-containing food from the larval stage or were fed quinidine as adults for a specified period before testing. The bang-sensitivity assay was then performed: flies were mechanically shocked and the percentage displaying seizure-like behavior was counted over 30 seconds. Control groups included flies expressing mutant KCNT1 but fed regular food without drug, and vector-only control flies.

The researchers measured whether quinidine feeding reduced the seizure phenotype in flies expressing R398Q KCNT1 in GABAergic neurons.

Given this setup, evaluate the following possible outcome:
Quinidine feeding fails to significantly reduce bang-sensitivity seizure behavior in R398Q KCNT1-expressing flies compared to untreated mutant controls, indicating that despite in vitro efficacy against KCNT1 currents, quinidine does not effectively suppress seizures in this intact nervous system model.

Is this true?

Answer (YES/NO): NO